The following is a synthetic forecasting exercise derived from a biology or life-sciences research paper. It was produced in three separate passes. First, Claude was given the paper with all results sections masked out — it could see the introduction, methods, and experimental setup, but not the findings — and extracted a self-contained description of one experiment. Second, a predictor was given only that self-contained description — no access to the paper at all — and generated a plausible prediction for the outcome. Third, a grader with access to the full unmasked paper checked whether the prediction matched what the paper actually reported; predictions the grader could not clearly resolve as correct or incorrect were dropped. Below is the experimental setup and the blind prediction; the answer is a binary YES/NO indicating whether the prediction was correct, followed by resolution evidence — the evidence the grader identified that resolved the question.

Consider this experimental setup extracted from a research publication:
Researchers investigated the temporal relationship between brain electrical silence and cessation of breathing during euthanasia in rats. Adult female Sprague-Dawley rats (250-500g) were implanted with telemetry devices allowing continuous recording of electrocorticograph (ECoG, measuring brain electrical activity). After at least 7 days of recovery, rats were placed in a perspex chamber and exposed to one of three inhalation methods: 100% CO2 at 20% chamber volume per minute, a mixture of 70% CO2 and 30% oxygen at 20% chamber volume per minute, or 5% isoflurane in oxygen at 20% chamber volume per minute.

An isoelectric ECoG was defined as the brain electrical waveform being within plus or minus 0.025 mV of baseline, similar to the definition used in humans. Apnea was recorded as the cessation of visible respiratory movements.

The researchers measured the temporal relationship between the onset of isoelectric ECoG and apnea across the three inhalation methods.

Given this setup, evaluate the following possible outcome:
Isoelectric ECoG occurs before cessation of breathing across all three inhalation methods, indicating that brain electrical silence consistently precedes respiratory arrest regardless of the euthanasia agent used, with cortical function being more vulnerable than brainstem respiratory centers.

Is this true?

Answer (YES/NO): YES